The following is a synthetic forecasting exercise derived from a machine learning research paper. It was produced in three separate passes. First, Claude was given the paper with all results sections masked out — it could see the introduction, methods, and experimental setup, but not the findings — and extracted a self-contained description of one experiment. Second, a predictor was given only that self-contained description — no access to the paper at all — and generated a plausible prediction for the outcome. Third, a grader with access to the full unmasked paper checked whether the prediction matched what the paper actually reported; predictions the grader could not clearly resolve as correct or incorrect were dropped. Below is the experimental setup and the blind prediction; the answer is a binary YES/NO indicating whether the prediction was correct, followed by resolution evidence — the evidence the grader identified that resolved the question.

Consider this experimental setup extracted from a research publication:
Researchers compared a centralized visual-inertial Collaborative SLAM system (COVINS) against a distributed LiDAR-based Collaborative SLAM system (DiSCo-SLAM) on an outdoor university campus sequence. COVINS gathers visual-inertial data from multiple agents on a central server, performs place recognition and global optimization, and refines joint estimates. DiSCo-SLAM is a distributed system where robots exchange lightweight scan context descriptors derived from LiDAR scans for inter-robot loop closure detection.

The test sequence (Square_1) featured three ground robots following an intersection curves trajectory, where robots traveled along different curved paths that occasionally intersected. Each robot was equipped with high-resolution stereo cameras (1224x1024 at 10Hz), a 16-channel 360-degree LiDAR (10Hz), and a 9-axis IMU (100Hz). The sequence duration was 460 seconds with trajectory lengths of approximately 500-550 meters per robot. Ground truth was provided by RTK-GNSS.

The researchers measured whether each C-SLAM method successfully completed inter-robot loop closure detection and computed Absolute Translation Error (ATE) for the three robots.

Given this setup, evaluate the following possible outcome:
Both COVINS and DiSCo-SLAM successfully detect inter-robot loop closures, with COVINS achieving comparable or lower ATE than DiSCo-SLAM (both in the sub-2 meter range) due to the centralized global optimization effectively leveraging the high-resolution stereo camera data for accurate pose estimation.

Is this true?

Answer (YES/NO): NO